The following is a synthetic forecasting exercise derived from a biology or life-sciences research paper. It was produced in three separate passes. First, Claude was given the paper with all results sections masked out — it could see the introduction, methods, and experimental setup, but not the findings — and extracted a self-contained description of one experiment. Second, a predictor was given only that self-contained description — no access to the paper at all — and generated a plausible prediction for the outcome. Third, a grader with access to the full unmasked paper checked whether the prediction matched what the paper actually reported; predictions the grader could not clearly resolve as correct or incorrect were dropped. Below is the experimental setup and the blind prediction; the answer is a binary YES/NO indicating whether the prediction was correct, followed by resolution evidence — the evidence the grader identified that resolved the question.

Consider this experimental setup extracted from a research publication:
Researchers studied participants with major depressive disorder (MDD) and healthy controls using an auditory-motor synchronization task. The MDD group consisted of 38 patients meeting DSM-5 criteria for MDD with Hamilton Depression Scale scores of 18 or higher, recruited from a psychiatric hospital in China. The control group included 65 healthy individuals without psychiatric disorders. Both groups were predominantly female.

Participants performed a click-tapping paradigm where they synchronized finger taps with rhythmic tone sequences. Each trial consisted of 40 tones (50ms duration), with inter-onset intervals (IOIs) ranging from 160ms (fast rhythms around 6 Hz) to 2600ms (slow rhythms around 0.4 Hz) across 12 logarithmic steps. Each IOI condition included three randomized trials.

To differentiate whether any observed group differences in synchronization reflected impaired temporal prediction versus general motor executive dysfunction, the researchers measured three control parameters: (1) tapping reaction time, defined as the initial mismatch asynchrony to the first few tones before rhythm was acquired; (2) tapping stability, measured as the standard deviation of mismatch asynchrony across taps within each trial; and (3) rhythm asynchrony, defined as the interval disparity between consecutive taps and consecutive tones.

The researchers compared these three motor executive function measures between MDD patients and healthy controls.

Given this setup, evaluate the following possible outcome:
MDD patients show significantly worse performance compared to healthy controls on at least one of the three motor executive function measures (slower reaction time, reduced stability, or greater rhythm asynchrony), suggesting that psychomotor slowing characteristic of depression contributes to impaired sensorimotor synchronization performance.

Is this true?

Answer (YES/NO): NO